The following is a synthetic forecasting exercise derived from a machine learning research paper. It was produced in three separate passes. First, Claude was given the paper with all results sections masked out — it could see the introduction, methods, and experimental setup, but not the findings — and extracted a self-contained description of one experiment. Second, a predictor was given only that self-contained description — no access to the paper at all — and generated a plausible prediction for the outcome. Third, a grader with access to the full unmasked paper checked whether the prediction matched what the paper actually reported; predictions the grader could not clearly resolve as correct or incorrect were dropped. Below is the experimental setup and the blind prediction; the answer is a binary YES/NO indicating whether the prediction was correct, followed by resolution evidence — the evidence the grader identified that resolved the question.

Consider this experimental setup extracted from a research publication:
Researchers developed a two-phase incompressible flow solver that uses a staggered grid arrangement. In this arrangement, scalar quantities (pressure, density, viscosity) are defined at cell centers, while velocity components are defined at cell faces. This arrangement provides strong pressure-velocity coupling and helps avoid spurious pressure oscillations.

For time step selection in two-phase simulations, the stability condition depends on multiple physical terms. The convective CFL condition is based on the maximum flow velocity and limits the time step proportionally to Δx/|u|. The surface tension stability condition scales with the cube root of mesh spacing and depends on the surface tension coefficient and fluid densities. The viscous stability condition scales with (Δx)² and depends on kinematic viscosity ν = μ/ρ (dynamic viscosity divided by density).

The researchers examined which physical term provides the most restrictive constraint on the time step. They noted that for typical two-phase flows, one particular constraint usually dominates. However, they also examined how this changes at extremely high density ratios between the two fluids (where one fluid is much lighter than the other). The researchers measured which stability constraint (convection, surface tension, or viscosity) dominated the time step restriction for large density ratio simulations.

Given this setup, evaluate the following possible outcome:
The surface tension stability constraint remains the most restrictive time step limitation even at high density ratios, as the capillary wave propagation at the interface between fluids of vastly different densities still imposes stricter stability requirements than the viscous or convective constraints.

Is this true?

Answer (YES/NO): NO